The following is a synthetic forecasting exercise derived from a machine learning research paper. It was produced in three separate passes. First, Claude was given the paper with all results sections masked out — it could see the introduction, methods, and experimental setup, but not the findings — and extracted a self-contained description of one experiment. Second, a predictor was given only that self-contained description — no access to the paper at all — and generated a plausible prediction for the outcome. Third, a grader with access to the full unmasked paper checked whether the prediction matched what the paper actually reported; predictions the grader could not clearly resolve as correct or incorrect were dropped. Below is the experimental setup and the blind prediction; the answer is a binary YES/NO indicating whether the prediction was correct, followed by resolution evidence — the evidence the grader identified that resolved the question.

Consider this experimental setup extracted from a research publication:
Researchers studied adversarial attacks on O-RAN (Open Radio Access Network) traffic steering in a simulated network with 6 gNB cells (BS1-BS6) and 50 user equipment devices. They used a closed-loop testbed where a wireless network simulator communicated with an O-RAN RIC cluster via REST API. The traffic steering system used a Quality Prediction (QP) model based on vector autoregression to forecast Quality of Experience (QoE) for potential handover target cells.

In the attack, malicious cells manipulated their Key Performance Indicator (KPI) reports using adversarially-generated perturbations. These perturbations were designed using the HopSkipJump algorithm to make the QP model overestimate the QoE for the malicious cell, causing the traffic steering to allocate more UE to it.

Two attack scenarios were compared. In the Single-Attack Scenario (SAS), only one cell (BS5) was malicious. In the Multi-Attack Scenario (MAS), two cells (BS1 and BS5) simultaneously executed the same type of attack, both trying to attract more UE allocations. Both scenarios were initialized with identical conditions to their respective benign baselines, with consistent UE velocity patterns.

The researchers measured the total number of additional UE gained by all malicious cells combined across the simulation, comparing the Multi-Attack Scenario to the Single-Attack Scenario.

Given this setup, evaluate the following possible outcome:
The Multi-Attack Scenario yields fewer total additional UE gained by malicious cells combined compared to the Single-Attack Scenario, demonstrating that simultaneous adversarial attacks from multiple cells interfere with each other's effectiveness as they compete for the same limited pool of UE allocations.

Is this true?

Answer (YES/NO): NO